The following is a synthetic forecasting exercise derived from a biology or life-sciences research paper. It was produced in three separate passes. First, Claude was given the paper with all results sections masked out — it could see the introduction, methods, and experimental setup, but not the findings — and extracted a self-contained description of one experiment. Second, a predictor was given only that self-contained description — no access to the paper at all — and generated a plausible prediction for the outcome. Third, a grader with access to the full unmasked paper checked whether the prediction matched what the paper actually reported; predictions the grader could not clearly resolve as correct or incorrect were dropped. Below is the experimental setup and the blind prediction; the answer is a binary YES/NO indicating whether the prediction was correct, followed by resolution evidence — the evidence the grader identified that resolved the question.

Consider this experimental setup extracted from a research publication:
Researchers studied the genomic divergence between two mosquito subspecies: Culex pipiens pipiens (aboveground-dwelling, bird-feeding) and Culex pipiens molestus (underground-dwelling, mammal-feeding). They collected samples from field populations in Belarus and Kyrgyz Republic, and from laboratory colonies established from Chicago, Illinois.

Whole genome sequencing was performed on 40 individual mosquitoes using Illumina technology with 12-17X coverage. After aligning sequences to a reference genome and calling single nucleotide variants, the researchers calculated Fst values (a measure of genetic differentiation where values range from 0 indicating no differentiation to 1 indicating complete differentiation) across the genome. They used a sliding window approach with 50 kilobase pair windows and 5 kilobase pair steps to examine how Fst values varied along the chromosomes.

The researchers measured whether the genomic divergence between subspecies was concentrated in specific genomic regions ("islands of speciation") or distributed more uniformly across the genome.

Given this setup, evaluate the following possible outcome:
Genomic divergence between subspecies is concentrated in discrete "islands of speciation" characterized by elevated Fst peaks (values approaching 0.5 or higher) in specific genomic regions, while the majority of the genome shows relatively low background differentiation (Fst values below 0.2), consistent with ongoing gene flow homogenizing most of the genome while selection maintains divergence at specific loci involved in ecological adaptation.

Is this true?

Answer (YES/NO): NO